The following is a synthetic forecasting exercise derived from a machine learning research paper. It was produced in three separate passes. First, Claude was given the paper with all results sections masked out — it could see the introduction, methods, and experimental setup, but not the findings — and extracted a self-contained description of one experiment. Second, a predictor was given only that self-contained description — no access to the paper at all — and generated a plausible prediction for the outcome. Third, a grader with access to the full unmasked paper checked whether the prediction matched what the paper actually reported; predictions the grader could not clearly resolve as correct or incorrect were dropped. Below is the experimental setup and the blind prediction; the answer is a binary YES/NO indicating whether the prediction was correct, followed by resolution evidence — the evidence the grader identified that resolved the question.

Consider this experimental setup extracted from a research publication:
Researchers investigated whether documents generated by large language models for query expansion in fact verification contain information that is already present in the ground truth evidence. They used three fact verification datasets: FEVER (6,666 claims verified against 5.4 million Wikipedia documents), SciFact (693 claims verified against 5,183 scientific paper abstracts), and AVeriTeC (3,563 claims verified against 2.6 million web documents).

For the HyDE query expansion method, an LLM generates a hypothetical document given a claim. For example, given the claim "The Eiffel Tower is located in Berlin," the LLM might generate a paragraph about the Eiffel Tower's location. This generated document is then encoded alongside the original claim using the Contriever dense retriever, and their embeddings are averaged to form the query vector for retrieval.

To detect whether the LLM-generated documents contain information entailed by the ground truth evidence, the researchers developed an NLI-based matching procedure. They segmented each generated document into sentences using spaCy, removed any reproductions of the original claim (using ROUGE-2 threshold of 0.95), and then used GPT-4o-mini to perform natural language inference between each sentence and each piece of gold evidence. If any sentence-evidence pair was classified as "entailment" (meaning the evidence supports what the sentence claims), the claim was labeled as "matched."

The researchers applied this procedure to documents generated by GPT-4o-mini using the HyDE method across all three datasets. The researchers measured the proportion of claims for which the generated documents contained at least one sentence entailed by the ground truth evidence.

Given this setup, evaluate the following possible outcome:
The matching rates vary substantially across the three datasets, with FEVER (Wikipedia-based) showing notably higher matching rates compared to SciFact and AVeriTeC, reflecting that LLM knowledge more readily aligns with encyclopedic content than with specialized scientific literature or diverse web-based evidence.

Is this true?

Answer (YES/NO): YES